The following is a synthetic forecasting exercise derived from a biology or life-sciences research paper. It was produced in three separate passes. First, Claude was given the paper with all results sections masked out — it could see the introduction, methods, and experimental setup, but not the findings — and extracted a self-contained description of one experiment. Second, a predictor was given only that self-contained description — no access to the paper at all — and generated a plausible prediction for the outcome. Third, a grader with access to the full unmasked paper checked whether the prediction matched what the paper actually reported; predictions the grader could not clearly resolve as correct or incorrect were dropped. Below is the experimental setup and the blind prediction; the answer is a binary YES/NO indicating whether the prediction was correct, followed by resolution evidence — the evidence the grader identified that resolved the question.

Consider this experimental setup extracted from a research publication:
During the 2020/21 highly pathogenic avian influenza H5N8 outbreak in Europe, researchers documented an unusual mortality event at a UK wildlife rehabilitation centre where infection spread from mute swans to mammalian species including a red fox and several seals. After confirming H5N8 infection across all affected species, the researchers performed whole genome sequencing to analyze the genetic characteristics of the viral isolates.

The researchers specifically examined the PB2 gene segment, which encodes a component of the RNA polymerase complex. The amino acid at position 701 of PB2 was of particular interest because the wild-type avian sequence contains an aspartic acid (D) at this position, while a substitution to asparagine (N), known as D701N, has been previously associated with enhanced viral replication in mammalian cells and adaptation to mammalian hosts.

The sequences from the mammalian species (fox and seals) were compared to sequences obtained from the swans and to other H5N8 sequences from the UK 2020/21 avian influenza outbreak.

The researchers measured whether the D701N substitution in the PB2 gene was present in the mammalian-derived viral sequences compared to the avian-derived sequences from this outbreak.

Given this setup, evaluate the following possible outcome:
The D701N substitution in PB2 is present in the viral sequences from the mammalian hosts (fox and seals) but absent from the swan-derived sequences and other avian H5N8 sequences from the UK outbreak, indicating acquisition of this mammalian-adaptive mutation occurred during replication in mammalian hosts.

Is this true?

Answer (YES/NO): YES